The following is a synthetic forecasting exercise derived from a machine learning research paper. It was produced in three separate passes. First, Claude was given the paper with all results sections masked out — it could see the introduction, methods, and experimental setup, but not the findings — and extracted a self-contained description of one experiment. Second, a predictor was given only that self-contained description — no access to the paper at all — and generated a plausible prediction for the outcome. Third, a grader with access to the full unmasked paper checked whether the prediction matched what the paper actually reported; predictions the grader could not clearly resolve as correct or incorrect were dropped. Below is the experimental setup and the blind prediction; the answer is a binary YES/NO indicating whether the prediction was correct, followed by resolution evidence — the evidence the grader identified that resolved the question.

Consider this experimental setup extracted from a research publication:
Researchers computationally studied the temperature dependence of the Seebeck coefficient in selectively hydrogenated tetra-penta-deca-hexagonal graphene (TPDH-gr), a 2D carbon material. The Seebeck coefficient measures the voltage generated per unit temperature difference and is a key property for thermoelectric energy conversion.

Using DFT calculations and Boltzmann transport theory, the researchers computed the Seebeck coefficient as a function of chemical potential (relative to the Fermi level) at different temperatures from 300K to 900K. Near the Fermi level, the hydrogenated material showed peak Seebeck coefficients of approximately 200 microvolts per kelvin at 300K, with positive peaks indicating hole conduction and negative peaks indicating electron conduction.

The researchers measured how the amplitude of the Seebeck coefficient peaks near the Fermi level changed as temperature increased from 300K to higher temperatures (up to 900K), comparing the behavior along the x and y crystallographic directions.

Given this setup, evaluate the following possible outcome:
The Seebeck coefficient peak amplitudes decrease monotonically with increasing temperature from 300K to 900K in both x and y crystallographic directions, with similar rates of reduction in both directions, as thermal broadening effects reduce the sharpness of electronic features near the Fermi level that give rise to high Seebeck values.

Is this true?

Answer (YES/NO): NO